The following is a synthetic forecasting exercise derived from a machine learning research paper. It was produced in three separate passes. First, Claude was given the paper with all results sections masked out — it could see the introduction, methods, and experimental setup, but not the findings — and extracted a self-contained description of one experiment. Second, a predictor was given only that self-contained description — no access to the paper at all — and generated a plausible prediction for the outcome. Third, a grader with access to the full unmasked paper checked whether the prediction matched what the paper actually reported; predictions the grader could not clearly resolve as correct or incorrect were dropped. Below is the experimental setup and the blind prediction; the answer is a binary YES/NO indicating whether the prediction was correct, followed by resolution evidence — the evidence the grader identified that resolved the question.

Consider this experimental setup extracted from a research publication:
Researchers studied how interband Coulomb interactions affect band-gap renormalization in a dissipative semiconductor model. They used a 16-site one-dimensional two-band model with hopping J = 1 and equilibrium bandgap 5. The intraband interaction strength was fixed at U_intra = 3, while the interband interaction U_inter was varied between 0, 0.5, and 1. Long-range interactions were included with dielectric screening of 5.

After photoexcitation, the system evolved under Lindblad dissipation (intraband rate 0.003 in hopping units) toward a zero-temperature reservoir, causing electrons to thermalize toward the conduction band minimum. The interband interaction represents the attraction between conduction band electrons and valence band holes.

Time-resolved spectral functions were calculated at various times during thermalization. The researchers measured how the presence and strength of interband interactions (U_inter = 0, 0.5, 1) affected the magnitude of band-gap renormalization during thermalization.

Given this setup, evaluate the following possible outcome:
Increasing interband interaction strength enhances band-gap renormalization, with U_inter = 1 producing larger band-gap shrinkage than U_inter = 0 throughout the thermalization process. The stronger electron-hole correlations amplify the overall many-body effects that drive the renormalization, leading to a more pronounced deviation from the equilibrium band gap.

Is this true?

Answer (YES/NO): YES